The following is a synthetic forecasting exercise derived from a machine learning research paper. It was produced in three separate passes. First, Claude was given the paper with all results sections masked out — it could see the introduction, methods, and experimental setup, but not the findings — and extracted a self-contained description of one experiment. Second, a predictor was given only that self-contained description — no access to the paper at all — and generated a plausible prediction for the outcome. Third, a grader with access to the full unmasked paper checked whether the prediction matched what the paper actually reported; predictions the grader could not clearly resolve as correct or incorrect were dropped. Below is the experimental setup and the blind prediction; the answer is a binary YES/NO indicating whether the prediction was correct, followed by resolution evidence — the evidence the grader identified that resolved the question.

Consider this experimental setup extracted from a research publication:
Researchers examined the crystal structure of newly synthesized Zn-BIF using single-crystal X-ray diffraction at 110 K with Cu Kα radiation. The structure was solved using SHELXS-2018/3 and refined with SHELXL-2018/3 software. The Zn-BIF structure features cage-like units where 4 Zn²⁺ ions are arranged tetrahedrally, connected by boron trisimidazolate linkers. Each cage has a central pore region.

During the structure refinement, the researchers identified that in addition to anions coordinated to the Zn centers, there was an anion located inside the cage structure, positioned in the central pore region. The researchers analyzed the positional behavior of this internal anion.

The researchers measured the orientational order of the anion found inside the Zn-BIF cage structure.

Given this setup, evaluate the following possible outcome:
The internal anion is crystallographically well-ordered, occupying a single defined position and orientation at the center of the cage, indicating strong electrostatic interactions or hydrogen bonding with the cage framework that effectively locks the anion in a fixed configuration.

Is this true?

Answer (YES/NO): NO